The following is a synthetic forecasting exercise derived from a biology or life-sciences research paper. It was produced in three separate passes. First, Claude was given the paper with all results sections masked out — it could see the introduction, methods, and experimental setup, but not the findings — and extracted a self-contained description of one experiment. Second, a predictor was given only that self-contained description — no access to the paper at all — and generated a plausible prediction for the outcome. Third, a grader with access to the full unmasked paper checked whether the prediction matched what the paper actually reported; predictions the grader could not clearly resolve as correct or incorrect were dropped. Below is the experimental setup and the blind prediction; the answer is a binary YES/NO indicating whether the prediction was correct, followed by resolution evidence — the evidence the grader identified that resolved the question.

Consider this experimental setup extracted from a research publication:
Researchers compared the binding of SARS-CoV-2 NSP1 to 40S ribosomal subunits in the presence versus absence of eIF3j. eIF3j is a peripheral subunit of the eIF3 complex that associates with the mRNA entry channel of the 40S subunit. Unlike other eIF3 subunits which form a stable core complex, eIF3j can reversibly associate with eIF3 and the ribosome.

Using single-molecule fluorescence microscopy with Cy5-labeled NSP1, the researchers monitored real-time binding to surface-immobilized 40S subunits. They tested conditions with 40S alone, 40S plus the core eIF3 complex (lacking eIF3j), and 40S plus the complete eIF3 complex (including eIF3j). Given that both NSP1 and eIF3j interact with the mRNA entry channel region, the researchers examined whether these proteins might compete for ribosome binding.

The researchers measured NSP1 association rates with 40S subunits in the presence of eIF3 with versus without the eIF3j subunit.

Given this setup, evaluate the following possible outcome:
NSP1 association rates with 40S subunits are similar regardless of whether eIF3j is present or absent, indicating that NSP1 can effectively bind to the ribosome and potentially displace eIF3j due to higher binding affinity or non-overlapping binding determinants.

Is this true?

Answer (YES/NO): NO